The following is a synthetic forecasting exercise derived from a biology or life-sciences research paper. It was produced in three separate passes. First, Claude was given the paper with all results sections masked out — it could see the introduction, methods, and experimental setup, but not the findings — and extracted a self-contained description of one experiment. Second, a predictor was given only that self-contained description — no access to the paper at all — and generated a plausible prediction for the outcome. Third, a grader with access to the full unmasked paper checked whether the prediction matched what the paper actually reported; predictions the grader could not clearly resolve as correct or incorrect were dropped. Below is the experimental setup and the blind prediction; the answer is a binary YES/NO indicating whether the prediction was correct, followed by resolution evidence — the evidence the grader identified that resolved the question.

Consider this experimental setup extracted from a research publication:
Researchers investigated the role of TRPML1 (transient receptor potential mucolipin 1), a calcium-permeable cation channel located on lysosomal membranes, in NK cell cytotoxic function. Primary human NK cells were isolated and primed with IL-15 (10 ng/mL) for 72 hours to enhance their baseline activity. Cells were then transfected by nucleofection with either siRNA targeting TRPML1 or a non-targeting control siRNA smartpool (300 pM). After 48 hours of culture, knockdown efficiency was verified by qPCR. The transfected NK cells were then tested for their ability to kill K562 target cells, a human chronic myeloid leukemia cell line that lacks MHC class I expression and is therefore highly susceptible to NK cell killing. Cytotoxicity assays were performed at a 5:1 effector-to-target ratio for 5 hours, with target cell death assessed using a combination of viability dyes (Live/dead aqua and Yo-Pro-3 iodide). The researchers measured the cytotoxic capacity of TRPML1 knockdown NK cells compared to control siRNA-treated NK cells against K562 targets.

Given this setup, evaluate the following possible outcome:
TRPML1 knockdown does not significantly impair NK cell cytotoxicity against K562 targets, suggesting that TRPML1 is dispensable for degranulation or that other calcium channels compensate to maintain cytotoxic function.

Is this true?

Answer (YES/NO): NO